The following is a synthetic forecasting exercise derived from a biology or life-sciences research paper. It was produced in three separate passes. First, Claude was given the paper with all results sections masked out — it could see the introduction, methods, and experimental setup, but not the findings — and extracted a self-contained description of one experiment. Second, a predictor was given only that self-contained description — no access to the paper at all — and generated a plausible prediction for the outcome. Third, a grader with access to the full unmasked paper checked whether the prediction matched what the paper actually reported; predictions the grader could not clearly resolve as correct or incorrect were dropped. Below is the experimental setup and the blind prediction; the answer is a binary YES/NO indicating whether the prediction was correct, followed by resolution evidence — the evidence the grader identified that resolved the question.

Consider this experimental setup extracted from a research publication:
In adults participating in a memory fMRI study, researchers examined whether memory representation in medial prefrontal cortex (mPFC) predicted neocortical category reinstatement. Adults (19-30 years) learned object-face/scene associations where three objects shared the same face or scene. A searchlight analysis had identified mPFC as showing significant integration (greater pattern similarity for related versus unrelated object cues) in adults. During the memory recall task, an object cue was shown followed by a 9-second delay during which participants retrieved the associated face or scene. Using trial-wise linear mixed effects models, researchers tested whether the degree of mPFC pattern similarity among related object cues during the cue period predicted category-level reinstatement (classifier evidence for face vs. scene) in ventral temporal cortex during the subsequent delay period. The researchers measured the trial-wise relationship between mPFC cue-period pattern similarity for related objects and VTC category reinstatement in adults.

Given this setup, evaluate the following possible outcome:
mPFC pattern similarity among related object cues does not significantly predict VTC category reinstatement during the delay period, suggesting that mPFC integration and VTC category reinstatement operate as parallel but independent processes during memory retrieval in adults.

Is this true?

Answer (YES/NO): NO